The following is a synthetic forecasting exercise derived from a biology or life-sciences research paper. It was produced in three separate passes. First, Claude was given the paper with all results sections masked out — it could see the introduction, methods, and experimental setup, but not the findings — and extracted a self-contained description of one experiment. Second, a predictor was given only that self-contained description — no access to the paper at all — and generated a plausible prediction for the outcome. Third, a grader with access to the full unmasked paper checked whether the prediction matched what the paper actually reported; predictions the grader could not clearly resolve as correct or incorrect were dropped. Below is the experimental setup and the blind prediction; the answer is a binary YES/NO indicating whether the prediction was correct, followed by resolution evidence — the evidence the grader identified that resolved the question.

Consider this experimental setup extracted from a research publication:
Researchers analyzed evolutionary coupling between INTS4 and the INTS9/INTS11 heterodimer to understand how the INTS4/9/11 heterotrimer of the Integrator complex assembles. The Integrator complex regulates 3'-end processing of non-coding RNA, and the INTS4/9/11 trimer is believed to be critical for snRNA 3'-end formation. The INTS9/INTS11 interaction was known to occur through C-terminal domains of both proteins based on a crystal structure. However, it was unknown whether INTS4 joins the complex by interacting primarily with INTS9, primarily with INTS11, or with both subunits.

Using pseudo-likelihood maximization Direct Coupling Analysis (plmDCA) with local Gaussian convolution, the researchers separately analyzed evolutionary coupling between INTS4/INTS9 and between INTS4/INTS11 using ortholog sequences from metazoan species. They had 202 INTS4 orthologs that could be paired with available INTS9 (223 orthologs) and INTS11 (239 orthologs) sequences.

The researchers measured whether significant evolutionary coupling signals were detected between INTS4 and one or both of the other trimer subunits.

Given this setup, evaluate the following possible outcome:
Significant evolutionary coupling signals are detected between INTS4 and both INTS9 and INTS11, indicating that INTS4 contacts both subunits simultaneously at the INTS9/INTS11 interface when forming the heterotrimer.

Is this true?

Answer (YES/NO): YES